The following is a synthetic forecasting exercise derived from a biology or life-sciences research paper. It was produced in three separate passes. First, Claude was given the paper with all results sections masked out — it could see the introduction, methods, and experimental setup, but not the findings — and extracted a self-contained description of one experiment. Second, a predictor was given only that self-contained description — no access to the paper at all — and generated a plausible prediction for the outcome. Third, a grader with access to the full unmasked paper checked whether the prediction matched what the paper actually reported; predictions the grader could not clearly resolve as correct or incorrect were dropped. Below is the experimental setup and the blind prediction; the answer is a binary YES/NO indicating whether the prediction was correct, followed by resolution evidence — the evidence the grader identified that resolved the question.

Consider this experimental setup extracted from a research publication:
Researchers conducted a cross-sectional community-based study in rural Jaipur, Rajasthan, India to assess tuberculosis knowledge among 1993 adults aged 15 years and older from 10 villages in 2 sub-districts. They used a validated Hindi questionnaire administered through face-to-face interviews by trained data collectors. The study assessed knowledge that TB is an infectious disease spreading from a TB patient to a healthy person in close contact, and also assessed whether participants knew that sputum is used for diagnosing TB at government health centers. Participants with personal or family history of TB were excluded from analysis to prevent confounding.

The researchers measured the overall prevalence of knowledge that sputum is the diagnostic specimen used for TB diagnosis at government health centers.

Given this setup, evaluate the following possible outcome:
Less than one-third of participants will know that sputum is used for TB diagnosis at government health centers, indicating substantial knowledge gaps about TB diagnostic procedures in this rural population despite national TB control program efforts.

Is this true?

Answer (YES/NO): NO